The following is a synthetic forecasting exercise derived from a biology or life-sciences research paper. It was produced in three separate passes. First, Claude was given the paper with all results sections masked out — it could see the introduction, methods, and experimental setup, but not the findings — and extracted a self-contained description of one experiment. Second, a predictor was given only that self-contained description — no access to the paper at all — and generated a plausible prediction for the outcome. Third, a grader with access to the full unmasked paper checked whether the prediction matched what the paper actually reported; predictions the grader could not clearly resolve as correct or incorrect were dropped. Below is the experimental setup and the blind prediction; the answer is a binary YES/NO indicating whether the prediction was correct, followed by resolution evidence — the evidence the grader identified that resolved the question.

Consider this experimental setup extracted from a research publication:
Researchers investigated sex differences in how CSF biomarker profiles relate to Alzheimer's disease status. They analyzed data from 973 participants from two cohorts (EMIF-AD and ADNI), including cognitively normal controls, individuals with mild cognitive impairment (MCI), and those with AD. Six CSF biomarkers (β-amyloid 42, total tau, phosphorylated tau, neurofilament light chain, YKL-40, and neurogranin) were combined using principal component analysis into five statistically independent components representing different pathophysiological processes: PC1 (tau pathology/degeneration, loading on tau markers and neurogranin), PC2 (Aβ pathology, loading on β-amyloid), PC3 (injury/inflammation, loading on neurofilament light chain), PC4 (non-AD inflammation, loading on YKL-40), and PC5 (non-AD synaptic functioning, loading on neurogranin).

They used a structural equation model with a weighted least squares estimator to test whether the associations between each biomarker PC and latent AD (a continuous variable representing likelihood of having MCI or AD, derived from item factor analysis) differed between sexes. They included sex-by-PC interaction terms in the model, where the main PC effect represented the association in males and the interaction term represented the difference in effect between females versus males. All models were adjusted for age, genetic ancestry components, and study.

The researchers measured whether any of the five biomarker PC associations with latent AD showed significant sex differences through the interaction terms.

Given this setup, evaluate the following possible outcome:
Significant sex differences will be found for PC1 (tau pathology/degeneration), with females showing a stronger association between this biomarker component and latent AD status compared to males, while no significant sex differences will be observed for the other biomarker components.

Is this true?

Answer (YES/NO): NO